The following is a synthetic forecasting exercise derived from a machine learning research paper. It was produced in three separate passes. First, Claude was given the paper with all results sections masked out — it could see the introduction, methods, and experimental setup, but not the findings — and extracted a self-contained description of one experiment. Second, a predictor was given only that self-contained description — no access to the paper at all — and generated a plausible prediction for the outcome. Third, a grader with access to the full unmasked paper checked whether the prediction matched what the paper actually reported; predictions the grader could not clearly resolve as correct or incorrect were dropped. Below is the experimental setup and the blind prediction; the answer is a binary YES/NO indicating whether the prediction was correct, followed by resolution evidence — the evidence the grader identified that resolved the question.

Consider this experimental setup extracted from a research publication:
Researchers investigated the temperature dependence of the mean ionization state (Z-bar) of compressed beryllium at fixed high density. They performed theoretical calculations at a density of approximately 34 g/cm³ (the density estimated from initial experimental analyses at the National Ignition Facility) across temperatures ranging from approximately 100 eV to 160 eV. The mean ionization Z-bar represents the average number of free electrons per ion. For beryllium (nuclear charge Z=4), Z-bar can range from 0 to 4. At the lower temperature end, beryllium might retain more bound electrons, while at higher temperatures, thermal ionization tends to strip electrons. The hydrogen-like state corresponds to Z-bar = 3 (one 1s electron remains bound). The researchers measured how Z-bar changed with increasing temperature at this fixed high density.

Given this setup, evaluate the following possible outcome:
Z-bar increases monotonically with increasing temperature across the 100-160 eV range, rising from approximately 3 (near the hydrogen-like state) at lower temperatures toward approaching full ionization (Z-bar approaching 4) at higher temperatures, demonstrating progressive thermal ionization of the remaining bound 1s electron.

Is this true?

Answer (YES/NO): NO